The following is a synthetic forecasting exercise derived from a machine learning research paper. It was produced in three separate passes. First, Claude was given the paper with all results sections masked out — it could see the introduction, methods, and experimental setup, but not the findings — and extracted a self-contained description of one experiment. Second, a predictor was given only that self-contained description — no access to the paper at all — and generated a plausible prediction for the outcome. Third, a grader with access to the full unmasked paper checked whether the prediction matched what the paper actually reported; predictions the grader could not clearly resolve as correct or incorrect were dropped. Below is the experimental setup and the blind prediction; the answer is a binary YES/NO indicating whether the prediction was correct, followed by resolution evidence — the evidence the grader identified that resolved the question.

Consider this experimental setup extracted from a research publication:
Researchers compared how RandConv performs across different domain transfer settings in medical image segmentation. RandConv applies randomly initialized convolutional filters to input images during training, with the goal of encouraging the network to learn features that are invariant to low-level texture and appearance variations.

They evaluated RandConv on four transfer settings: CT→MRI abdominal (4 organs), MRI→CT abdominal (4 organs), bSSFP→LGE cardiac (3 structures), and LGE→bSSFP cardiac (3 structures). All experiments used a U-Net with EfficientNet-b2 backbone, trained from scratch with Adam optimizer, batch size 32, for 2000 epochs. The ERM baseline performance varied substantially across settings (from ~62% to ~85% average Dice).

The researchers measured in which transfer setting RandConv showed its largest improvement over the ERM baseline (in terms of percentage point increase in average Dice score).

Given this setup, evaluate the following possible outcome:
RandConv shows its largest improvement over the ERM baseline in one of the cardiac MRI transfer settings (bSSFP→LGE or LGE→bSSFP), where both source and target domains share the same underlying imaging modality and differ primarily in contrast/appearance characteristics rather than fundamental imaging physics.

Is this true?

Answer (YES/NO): NO